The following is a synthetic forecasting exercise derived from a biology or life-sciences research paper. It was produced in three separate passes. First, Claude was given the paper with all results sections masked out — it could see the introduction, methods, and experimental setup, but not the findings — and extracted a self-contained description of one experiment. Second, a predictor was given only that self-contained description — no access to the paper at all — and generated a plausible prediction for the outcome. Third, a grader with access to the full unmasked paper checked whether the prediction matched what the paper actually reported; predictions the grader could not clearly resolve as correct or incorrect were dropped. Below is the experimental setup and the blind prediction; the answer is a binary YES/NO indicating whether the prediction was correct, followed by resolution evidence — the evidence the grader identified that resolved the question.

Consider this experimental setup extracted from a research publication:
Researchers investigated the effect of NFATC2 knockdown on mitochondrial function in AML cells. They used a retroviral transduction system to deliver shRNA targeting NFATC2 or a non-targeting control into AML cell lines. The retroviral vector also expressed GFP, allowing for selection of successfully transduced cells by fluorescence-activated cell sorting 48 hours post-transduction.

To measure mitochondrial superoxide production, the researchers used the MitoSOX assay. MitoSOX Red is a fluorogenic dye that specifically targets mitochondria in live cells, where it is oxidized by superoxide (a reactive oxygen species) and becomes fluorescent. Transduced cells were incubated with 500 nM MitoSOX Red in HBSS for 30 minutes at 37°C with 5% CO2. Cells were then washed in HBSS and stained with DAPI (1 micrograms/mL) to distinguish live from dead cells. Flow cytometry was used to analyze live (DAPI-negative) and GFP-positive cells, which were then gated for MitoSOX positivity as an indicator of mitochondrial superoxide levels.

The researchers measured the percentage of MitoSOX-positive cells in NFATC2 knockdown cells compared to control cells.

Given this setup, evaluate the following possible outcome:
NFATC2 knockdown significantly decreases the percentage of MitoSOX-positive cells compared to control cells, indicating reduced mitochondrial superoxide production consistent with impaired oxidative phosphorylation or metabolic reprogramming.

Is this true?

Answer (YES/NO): NO